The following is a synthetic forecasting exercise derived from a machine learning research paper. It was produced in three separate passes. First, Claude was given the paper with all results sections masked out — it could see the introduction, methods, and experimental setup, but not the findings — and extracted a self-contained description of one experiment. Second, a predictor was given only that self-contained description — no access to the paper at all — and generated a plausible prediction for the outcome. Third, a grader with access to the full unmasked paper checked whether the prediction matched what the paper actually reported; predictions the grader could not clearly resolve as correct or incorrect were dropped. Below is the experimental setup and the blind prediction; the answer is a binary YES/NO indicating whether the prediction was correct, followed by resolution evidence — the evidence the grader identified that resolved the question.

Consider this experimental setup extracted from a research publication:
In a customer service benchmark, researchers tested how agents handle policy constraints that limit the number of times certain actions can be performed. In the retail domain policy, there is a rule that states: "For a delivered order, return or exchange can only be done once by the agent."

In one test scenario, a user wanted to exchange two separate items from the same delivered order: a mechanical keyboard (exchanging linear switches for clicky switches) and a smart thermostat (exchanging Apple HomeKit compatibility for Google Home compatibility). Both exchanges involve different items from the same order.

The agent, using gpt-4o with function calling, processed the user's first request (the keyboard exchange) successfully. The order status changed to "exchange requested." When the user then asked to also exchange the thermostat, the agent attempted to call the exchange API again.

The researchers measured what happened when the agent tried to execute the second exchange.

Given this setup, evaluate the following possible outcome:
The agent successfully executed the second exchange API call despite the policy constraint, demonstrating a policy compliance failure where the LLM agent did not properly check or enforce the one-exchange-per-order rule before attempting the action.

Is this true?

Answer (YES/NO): NO